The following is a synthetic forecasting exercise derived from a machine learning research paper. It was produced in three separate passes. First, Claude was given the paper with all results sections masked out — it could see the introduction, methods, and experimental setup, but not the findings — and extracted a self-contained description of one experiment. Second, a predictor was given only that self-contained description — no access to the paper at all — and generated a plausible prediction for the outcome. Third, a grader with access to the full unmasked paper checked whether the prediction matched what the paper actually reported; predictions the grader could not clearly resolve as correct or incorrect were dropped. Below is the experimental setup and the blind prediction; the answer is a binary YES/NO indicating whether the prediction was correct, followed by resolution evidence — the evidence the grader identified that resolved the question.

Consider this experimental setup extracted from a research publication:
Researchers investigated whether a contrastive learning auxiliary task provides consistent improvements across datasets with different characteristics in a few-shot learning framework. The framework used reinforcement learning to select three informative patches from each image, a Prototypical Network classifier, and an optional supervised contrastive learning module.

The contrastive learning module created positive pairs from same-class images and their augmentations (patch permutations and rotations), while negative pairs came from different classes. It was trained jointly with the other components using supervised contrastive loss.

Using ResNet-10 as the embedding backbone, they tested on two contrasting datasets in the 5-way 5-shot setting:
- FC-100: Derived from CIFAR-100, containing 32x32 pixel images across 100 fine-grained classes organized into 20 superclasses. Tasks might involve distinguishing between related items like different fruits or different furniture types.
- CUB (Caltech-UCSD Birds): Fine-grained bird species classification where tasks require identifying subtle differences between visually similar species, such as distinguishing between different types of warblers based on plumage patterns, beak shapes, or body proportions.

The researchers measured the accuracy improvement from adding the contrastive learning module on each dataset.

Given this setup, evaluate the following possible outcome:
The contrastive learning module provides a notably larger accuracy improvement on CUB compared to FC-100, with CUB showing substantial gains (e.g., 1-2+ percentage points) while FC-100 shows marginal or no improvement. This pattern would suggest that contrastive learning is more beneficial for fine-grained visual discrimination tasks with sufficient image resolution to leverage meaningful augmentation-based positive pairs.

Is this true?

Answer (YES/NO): NO